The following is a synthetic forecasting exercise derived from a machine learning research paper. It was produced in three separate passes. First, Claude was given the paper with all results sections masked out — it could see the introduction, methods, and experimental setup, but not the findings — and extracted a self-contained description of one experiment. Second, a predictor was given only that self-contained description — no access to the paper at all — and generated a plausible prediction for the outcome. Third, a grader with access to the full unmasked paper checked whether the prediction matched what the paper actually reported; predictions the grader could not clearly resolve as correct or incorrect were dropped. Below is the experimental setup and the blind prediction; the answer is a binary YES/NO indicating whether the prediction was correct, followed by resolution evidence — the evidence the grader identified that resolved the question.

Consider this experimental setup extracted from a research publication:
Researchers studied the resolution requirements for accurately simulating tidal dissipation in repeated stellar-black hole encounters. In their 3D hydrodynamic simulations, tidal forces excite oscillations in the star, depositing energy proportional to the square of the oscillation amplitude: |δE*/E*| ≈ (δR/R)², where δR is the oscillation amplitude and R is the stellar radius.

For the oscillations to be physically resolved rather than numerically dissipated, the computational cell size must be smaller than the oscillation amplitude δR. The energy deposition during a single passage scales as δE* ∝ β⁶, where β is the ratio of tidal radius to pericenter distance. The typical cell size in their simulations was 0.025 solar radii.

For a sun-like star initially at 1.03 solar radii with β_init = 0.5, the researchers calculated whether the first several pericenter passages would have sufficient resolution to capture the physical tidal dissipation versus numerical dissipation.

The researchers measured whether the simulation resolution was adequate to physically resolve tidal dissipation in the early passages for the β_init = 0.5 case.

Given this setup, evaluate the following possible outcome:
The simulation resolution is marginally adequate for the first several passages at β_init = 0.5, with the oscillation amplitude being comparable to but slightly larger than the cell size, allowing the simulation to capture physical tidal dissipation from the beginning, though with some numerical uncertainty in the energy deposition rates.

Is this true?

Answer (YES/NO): NO